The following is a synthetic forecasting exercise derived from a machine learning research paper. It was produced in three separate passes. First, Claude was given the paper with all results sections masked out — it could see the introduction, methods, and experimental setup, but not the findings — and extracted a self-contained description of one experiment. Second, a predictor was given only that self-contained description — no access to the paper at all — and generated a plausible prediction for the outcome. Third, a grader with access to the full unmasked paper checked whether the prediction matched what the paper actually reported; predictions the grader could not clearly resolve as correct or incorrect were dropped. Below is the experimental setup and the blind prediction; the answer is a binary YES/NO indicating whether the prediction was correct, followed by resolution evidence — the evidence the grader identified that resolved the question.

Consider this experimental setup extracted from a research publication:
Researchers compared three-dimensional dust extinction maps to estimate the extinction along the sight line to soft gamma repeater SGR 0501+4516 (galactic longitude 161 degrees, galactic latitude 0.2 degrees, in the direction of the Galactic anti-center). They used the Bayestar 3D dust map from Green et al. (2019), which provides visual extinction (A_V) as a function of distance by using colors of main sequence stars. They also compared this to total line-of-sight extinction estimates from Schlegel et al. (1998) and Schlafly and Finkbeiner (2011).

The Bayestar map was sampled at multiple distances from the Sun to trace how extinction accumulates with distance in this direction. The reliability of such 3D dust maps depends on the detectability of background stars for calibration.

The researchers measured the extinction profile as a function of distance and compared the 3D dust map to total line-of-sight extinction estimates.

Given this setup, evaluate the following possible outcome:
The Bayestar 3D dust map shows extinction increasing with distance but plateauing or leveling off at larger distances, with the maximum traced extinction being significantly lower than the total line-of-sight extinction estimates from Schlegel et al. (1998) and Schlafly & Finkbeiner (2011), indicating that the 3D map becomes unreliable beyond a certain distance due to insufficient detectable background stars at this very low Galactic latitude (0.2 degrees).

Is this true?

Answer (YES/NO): YES